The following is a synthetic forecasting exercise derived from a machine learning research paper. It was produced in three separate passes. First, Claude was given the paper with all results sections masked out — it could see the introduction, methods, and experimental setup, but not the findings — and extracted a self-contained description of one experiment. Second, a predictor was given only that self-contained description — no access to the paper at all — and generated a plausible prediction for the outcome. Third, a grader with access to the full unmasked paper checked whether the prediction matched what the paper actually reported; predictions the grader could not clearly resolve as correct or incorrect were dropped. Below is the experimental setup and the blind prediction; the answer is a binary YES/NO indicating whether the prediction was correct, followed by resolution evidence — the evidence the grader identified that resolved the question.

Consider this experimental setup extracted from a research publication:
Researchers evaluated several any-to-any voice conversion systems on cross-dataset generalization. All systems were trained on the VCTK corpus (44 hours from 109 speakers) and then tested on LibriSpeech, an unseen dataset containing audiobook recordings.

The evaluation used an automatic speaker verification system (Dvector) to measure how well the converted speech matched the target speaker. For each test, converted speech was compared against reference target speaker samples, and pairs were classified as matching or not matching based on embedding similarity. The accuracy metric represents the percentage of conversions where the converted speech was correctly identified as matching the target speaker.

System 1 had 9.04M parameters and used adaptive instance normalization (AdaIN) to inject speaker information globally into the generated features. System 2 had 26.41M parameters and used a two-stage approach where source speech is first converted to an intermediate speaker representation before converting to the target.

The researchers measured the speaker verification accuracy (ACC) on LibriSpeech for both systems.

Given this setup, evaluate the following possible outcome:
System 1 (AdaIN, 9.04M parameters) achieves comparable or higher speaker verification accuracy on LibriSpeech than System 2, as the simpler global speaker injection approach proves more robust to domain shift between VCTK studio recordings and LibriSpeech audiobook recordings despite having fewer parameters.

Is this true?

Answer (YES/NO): YES